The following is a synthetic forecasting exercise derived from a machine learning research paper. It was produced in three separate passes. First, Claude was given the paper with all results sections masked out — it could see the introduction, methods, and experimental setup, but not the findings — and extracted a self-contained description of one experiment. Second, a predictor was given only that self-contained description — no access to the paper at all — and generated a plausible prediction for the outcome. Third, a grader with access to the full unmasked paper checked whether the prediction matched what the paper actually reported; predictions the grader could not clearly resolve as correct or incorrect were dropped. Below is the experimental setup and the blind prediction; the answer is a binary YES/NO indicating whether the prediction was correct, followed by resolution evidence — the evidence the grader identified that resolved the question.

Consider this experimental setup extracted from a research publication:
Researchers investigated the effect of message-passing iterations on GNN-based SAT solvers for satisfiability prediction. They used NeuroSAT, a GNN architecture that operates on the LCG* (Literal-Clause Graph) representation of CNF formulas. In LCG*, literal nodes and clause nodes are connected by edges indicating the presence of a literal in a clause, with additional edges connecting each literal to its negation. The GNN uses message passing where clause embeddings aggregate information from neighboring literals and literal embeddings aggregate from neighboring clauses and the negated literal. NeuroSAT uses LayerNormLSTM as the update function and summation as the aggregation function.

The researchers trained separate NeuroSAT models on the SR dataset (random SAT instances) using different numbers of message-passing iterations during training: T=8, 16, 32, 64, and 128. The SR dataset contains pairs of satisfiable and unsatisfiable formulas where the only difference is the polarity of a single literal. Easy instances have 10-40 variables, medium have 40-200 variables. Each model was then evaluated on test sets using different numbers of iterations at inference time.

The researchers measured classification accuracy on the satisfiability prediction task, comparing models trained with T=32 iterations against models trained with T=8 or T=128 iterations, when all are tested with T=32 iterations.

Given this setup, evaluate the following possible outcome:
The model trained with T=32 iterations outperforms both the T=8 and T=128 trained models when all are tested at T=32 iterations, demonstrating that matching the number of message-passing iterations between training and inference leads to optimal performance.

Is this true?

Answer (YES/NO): YES